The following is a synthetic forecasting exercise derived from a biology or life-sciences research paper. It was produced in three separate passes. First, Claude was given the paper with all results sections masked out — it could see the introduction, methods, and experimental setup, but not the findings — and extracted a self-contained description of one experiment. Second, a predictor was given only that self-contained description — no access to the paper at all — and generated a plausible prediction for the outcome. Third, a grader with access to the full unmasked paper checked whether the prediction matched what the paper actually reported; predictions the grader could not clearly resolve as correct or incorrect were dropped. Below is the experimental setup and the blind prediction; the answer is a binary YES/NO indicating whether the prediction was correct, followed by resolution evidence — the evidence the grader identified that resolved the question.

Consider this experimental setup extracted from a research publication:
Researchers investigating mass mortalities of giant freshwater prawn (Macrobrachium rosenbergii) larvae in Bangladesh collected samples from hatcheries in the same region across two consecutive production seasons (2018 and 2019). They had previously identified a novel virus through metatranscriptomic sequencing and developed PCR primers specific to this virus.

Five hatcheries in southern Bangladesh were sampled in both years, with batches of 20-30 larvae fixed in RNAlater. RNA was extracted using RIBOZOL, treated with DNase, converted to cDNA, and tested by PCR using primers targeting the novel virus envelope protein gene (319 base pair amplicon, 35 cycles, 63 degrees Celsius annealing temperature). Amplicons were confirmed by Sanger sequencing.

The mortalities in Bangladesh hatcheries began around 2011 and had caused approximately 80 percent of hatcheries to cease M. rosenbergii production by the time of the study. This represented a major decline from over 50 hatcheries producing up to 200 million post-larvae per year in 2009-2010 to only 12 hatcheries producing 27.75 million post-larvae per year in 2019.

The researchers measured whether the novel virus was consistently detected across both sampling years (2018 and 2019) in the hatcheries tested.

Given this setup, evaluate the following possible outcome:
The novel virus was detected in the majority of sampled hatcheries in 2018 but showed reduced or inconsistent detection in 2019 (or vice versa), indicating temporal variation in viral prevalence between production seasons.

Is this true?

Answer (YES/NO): NO